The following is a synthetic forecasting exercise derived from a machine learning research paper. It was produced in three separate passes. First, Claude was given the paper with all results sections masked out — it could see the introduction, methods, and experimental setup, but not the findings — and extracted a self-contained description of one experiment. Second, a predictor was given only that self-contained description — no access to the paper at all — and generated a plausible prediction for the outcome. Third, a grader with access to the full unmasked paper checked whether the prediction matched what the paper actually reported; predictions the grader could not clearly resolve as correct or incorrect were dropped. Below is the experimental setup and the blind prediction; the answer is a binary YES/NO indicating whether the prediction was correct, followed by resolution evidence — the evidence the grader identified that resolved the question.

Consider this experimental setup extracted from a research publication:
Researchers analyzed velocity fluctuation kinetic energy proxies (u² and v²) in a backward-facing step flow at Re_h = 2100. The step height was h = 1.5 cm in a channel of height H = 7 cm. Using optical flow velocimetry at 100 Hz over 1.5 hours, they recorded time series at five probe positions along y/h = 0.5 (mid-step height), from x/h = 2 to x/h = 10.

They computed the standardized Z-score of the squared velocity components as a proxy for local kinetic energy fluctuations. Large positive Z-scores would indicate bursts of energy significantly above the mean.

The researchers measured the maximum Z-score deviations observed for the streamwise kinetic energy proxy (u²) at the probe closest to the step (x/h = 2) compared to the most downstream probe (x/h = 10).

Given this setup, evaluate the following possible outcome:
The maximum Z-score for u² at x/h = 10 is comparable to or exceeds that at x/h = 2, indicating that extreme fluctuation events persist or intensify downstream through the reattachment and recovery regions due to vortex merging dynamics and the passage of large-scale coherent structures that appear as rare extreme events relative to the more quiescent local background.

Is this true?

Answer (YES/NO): NO